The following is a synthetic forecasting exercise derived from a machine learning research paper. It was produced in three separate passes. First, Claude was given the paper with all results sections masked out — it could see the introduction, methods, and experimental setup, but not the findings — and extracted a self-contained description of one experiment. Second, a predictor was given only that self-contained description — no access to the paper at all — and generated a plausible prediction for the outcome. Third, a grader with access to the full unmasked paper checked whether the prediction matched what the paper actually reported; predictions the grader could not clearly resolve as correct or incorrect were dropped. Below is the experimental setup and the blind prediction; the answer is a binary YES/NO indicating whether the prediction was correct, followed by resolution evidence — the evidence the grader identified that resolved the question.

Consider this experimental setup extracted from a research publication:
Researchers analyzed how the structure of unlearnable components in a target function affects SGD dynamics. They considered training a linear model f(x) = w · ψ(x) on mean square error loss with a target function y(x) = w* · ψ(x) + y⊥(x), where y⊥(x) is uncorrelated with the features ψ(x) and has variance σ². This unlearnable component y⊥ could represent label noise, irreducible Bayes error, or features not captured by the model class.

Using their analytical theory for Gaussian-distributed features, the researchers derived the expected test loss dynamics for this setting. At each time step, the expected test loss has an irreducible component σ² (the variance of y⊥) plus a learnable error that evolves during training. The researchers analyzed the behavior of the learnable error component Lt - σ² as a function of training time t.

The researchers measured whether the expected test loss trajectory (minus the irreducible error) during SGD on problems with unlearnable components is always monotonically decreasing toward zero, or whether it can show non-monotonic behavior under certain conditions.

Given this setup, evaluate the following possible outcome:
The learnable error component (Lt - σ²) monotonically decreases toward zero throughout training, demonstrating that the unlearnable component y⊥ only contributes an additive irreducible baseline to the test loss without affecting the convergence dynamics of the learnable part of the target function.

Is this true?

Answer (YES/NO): NO